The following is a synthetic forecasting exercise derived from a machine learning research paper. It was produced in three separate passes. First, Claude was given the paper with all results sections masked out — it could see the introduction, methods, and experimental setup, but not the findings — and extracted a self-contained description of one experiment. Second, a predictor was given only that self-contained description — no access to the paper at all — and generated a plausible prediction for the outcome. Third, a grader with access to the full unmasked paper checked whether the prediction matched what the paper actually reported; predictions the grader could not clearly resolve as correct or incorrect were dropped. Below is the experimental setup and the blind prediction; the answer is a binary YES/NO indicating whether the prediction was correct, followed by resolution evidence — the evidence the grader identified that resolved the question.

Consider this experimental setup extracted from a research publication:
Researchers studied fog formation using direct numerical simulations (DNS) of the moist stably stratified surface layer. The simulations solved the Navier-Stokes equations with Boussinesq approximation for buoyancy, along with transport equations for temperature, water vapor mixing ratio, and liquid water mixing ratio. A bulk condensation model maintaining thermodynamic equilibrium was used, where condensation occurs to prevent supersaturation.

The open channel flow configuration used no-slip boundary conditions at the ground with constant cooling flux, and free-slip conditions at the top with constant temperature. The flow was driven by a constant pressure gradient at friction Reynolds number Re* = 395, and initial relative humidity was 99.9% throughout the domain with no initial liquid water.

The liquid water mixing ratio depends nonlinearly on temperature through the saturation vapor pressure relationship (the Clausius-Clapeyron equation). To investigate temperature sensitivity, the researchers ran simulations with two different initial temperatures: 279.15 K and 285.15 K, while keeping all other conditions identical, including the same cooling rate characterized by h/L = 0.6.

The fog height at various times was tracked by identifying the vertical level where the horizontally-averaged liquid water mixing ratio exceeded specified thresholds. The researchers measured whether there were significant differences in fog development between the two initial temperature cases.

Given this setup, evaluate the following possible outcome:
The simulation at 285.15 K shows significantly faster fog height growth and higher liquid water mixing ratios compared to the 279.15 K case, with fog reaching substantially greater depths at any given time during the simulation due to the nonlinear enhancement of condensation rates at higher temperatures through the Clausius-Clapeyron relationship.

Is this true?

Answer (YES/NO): NO